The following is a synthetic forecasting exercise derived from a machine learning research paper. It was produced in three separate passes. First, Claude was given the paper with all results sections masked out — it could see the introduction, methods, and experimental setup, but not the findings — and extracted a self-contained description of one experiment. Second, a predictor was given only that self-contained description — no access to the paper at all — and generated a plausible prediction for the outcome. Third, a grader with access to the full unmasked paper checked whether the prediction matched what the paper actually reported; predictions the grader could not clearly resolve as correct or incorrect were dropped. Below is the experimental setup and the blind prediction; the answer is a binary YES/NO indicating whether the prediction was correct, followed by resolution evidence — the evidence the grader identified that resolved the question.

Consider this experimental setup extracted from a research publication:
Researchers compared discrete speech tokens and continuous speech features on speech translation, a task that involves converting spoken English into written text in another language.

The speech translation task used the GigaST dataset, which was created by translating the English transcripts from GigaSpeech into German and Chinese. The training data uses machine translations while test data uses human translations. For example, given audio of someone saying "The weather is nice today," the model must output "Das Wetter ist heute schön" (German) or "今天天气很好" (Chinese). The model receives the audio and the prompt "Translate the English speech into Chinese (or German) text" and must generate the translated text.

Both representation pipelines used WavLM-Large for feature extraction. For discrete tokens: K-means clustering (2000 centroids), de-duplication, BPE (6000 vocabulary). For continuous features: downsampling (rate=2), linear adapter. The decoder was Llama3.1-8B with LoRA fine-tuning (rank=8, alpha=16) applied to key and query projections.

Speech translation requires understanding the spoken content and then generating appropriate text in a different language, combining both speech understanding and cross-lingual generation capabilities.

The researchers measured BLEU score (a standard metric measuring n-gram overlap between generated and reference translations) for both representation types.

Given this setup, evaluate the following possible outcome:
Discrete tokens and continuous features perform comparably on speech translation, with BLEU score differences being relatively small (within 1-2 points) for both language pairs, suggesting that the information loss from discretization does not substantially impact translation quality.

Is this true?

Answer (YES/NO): NO